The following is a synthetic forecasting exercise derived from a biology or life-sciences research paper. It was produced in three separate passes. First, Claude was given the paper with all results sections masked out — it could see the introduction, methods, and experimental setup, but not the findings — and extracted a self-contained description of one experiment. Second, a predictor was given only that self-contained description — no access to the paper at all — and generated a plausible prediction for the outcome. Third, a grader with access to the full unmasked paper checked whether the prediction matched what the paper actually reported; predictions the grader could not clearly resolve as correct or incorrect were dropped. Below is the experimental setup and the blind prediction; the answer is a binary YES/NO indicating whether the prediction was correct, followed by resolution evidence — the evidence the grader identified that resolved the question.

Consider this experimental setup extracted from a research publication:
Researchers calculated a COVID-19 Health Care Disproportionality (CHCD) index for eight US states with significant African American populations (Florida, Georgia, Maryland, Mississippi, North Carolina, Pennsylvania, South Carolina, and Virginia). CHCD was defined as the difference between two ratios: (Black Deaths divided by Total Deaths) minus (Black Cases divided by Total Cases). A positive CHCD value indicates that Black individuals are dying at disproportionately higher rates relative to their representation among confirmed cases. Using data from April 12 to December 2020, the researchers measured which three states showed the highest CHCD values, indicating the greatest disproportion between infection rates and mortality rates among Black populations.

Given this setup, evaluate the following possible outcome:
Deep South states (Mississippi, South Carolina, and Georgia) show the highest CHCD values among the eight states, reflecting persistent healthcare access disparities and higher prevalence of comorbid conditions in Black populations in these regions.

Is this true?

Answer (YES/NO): NO